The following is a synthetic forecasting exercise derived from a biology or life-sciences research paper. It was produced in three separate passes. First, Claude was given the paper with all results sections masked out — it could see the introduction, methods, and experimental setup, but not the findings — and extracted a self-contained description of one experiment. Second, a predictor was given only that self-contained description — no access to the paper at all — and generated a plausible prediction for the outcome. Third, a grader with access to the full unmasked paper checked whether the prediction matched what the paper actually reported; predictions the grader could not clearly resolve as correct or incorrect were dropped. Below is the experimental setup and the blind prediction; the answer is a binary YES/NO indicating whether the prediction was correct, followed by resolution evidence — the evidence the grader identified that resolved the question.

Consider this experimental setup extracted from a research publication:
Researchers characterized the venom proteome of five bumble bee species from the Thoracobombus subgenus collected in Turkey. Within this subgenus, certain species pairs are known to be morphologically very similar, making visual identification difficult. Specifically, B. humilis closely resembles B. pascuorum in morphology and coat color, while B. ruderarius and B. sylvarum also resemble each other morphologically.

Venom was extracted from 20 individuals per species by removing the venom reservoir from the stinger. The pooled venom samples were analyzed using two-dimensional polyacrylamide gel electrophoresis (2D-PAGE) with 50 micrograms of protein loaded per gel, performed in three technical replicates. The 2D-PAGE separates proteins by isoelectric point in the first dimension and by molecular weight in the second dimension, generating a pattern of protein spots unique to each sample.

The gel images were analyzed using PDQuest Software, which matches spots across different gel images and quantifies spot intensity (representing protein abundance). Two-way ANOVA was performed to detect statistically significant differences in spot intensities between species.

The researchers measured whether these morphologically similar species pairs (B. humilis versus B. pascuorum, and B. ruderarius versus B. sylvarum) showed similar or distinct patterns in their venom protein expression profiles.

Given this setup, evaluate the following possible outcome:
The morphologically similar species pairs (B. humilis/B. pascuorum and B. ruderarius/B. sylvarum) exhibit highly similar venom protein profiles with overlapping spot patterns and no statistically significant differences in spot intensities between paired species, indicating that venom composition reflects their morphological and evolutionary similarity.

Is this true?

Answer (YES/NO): NO